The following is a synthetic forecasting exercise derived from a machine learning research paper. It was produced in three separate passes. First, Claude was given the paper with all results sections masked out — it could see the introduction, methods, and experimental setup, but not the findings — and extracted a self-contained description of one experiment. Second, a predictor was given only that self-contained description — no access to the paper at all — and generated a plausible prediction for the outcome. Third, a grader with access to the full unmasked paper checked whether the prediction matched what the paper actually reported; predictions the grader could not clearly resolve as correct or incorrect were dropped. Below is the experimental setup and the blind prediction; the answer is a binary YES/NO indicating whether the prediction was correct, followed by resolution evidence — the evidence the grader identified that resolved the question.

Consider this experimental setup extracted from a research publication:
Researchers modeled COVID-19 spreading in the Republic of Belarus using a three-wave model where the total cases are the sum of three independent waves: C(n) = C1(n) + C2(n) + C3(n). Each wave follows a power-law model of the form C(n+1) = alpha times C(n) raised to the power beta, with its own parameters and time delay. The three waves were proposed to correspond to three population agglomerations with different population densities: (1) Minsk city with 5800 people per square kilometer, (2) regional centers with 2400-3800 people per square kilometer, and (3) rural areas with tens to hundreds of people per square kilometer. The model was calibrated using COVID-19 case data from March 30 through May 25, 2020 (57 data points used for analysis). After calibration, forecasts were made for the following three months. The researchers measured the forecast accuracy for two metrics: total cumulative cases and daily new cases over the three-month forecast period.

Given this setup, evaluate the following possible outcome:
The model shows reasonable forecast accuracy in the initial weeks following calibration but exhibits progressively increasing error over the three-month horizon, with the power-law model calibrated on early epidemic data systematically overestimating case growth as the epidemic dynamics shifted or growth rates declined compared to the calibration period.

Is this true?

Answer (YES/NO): NO